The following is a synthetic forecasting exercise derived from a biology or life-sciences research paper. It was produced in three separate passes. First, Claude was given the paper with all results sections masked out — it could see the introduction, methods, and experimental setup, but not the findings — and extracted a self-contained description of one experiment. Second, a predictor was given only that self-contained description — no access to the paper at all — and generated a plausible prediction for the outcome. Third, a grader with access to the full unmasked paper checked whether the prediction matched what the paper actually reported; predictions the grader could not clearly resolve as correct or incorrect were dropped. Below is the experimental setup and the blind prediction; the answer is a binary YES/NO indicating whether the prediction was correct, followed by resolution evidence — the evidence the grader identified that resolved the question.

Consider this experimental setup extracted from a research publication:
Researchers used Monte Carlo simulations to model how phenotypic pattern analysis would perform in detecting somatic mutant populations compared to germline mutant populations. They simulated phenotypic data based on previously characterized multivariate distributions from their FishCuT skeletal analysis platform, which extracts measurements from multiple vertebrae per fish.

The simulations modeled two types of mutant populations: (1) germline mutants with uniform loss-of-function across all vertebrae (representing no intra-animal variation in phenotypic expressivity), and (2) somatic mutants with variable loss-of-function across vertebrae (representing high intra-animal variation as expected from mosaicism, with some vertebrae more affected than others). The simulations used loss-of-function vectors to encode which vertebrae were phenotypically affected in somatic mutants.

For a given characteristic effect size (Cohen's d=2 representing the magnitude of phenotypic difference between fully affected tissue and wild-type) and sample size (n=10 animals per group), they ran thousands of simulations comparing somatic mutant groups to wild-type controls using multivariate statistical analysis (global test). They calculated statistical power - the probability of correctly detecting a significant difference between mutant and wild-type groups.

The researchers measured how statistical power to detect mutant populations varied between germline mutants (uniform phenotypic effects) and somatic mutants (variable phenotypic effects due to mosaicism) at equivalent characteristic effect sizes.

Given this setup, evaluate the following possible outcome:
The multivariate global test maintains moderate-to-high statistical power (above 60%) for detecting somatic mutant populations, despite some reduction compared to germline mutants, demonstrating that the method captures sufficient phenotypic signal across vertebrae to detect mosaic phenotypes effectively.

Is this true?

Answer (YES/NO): YES